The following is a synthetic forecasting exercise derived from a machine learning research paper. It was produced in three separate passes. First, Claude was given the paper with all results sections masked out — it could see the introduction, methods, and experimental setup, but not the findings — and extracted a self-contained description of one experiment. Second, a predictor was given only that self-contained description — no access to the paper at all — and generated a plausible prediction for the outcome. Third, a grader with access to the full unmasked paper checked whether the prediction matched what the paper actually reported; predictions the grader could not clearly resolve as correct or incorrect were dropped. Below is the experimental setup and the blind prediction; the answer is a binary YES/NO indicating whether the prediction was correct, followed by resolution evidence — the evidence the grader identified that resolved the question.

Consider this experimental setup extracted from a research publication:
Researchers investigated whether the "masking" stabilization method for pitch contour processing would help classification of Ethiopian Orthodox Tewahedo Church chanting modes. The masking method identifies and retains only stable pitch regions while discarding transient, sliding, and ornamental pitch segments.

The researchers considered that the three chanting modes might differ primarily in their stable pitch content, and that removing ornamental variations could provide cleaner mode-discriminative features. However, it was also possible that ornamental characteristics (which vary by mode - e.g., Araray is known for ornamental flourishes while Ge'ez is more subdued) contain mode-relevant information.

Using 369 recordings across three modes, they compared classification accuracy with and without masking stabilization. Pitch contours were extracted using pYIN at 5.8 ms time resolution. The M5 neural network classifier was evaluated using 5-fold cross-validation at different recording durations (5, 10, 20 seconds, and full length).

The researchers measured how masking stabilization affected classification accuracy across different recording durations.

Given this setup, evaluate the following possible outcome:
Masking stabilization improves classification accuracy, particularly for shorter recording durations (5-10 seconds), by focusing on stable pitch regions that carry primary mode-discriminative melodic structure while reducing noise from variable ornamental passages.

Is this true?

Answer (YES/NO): NO